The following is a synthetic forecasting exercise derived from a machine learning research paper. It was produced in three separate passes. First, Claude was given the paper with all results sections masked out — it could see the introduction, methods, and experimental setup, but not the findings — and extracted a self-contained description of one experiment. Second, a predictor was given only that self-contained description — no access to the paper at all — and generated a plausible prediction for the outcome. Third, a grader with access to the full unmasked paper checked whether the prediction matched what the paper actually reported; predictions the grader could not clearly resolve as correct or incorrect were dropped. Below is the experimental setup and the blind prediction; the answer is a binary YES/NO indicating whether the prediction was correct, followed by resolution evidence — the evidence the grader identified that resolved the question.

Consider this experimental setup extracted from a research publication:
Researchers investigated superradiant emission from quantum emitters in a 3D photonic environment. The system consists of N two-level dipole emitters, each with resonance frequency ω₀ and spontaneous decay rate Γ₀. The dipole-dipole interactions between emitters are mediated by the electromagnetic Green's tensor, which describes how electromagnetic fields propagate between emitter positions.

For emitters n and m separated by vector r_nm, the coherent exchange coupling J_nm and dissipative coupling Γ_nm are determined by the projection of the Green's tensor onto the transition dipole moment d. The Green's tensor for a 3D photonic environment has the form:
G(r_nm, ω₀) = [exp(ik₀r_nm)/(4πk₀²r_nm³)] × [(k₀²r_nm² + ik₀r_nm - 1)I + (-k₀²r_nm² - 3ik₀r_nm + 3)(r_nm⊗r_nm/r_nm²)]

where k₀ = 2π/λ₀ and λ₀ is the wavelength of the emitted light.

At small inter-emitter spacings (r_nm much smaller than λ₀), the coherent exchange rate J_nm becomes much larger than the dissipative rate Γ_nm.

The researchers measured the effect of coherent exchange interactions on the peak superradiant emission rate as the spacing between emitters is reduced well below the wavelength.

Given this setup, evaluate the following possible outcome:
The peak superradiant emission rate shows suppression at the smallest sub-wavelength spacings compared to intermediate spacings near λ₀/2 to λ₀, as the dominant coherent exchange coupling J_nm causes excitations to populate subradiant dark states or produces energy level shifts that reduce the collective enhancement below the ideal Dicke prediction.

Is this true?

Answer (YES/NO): YES